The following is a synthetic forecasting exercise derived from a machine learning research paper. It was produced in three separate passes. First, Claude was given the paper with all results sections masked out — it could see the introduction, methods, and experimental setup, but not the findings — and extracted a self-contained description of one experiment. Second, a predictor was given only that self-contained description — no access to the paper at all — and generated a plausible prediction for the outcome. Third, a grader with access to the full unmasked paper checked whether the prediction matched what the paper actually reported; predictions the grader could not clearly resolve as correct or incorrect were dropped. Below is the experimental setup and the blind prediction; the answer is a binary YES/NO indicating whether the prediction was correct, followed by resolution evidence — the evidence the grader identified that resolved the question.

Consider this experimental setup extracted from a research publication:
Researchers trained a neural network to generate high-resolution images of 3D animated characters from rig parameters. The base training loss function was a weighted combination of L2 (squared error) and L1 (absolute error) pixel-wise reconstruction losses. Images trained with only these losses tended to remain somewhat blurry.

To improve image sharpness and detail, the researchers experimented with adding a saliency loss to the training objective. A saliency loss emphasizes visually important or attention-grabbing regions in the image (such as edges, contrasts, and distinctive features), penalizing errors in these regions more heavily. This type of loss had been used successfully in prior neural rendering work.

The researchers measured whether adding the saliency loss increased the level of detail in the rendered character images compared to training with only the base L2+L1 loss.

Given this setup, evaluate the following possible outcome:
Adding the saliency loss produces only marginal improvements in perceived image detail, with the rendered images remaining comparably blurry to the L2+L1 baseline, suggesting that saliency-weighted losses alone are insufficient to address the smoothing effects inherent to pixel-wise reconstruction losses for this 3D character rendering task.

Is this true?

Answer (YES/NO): YES